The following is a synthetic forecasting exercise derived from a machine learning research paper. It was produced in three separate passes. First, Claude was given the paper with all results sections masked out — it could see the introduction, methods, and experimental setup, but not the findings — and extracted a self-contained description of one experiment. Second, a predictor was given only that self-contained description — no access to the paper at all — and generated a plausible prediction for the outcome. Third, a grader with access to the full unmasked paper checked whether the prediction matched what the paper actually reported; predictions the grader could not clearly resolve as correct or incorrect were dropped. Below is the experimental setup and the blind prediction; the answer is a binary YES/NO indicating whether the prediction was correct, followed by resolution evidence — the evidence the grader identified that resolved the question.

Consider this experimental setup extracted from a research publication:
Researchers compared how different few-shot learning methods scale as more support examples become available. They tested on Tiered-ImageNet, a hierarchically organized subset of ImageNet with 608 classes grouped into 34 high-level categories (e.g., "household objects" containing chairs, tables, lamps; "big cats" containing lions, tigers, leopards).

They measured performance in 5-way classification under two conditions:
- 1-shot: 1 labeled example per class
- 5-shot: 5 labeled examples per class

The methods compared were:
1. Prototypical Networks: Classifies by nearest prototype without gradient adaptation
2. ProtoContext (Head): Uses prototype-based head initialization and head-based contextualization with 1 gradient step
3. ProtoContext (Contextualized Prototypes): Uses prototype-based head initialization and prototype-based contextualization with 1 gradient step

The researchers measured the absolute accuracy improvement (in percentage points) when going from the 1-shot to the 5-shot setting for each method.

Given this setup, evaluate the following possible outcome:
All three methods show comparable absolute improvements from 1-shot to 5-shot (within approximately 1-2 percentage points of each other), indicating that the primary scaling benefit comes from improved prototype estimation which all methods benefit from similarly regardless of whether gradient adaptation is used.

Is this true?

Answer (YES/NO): NO